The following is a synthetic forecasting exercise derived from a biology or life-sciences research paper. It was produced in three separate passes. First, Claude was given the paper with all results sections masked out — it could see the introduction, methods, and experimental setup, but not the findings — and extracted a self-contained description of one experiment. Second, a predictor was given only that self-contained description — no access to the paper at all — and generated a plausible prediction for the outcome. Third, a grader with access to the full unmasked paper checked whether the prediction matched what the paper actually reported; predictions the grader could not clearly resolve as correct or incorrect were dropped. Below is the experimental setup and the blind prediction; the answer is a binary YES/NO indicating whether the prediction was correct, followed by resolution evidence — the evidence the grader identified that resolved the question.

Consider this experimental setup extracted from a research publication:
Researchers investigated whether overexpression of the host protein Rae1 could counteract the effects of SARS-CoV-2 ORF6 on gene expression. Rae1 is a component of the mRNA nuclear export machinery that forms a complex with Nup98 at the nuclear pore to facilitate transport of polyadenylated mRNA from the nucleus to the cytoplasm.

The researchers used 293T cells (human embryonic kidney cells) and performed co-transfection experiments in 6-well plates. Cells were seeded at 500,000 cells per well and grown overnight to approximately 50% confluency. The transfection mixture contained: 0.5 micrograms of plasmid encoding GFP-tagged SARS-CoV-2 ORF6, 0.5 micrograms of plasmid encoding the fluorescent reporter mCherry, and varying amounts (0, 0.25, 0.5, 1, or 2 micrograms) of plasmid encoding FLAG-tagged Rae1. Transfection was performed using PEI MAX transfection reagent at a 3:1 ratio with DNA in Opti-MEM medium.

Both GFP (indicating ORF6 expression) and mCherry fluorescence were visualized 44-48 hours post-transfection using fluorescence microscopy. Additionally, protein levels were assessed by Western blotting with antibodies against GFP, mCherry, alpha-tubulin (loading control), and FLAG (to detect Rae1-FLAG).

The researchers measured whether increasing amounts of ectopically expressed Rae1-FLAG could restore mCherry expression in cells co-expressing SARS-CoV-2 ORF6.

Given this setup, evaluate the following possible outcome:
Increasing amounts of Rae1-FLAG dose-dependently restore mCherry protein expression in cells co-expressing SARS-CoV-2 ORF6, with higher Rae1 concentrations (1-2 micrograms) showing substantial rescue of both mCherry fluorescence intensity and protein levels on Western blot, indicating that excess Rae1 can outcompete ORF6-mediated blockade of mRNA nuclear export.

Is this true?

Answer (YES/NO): YES